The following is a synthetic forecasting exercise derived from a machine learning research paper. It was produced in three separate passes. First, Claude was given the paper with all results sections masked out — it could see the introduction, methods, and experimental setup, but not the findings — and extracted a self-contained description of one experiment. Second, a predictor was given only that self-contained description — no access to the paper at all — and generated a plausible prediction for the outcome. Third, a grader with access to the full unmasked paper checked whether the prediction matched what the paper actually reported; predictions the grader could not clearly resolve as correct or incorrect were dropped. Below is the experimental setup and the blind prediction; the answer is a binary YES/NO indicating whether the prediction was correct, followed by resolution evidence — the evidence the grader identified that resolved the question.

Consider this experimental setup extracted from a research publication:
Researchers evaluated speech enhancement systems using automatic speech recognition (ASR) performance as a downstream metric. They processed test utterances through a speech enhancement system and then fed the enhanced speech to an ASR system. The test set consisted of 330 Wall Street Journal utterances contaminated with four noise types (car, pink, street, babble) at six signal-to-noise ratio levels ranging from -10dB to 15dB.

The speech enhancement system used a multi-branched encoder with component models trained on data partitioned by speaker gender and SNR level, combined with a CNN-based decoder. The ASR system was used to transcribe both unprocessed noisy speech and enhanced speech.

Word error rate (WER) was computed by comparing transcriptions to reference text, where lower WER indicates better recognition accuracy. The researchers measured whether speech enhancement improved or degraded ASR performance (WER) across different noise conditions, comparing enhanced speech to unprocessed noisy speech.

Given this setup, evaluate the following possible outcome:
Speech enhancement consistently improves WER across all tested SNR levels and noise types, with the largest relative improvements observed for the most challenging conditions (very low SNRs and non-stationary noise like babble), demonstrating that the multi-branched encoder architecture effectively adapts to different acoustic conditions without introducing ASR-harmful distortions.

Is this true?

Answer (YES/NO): NO